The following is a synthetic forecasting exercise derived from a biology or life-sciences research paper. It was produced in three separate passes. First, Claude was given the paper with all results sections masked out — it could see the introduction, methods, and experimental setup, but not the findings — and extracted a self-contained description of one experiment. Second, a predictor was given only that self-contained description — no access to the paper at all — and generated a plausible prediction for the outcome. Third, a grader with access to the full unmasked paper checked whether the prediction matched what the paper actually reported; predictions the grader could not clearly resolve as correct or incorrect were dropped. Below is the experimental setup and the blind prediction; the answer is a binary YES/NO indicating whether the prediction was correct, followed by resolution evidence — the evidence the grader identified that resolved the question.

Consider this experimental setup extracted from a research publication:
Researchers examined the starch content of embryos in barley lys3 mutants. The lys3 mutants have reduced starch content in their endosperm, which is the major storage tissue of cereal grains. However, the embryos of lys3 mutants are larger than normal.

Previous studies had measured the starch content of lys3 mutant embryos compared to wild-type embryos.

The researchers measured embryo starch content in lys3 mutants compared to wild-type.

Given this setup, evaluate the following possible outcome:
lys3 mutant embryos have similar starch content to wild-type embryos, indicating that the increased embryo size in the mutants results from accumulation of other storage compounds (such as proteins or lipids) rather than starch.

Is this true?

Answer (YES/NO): NO